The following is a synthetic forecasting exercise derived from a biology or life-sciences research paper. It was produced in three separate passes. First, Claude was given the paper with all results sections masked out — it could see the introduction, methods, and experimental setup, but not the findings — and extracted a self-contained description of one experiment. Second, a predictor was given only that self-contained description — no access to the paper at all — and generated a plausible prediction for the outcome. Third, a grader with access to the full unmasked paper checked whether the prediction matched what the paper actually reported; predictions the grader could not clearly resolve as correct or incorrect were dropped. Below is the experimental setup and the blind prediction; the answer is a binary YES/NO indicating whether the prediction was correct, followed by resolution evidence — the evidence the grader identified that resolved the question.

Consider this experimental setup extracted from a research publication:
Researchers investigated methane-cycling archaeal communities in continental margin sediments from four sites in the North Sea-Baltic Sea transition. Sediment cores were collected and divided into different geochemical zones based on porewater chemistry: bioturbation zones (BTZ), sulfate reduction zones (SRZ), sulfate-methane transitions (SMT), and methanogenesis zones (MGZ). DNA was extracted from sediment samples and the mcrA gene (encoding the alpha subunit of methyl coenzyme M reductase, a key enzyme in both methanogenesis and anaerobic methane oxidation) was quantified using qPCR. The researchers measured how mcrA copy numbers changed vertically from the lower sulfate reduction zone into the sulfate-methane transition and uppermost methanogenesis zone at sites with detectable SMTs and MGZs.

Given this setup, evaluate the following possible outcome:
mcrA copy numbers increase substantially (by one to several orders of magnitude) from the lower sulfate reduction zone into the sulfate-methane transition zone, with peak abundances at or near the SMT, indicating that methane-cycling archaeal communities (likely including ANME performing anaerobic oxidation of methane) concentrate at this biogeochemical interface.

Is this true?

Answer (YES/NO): YES